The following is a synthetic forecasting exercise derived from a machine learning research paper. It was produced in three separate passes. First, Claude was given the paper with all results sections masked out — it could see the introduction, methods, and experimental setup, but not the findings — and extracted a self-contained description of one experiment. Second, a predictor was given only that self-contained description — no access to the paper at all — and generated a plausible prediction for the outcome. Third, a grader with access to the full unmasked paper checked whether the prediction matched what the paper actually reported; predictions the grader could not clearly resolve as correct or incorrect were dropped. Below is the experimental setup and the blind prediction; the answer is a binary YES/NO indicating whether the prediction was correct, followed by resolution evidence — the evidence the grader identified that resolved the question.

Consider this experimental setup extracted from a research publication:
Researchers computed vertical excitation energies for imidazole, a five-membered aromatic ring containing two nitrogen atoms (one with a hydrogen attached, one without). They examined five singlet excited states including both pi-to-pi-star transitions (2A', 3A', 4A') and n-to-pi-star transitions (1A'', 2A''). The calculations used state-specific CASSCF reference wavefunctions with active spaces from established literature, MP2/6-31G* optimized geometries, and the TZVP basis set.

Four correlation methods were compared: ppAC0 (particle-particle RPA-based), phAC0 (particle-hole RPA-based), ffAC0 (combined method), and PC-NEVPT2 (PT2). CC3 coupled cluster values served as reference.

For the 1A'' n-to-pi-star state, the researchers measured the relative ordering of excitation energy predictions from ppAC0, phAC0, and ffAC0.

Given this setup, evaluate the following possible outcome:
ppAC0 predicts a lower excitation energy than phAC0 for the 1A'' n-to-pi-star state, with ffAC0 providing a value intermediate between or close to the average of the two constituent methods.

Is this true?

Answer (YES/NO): NO